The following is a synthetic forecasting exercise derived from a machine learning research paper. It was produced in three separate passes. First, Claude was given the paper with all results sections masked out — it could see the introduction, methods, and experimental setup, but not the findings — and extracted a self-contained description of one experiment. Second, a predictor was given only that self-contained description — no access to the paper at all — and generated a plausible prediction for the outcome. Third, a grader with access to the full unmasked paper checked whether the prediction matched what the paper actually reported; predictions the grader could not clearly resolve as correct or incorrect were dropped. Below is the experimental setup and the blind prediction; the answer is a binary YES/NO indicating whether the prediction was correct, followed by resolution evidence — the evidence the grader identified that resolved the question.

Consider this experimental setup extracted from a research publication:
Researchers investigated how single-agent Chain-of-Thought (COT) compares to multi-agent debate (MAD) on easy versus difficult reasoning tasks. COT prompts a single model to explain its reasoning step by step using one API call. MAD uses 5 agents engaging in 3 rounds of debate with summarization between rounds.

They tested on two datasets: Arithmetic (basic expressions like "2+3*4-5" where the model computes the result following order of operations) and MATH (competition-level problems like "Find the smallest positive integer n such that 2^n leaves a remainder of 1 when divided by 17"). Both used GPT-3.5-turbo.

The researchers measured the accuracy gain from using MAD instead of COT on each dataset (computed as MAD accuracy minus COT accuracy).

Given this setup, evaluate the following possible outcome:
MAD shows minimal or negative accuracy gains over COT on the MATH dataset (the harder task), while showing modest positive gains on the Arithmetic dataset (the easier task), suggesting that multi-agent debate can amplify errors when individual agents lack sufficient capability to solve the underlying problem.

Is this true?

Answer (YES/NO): NO